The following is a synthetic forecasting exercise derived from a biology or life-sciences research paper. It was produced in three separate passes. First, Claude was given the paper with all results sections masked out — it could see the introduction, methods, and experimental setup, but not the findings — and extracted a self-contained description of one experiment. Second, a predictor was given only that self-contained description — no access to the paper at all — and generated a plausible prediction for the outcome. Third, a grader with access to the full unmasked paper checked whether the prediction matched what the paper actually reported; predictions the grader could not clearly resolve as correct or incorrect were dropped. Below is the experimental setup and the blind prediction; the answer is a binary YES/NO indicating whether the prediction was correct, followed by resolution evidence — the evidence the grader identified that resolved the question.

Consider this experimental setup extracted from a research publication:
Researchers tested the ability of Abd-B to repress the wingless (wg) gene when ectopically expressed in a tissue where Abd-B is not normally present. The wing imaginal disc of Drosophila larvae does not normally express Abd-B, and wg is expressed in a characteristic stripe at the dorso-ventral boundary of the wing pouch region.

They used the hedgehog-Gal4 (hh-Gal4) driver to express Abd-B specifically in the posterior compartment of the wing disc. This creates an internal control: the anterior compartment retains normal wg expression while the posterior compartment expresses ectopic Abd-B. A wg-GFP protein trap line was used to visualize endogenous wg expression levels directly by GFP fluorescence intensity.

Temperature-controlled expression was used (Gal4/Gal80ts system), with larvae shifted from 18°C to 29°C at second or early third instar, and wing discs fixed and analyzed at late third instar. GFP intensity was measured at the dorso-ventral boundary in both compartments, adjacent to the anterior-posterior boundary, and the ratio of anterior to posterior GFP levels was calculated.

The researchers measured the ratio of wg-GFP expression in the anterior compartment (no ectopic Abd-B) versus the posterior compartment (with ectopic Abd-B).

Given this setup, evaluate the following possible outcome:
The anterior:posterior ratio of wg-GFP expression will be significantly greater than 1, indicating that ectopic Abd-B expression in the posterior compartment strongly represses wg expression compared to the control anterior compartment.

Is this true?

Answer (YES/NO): YES